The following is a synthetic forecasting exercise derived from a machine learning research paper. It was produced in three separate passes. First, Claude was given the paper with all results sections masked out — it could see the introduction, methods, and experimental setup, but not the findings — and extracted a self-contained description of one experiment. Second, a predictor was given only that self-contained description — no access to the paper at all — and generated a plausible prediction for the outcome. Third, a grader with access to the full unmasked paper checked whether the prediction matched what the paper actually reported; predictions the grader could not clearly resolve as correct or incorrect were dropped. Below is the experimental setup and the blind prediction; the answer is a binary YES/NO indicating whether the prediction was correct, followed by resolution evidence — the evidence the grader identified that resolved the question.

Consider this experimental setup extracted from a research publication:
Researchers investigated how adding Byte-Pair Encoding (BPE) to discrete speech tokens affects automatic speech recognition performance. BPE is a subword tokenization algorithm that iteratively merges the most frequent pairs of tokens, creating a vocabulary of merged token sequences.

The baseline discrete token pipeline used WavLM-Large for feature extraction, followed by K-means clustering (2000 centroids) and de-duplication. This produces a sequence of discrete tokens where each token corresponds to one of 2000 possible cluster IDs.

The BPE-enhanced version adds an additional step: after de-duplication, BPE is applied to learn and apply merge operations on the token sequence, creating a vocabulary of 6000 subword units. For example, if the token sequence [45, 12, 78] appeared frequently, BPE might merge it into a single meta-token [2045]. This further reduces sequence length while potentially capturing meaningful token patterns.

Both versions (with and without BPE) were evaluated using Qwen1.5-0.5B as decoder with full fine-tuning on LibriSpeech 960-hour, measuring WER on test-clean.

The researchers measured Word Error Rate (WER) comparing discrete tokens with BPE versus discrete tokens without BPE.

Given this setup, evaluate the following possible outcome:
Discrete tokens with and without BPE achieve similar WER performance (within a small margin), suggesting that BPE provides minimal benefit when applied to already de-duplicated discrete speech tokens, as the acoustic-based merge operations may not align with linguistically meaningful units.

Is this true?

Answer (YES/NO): NO